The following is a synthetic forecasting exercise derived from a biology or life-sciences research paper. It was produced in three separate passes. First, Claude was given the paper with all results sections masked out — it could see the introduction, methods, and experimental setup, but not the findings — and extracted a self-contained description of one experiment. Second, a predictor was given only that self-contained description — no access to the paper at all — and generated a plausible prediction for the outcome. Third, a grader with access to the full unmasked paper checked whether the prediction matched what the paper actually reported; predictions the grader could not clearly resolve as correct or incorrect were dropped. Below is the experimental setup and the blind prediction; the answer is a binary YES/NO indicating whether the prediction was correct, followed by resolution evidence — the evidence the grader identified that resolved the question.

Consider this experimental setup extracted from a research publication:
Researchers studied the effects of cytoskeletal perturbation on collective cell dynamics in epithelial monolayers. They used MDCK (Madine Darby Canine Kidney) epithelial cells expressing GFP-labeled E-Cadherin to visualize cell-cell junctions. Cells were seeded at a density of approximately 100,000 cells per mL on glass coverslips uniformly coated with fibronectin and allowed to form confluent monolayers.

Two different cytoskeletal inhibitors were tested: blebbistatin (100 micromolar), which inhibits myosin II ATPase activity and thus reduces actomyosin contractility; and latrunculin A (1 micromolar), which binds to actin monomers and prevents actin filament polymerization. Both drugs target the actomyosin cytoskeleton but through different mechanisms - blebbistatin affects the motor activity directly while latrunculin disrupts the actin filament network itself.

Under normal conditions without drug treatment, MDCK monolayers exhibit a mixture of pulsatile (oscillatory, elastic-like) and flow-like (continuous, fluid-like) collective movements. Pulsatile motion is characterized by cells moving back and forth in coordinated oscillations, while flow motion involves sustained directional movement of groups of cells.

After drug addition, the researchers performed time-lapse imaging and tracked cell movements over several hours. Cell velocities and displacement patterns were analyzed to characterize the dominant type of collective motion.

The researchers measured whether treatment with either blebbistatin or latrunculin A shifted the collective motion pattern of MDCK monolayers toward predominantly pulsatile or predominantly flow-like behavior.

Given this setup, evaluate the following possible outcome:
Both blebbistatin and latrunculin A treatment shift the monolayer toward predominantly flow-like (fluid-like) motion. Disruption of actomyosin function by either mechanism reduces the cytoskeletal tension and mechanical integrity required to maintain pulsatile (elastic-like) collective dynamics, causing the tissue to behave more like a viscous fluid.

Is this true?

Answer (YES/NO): NO